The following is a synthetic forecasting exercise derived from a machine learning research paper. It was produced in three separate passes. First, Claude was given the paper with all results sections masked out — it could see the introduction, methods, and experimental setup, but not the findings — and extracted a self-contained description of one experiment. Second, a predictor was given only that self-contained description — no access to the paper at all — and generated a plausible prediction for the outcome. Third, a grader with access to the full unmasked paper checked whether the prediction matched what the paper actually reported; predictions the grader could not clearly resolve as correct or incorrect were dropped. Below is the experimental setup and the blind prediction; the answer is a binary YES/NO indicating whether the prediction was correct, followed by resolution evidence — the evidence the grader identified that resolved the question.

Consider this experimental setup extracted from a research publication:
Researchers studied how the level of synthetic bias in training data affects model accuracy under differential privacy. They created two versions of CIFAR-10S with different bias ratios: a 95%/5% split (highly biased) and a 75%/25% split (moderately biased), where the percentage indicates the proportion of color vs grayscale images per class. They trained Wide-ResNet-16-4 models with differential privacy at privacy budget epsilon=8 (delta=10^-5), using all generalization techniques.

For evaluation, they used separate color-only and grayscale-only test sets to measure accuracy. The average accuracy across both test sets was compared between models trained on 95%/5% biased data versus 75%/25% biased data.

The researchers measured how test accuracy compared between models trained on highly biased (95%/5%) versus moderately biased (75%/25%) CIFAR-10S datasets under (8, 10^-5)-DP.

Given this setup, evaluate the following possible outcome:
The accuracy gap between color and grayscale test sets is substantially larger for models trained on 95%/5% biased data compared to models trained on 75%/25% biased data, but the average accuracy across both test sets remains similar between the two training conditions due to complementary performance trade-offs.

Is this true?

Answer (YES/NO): NO